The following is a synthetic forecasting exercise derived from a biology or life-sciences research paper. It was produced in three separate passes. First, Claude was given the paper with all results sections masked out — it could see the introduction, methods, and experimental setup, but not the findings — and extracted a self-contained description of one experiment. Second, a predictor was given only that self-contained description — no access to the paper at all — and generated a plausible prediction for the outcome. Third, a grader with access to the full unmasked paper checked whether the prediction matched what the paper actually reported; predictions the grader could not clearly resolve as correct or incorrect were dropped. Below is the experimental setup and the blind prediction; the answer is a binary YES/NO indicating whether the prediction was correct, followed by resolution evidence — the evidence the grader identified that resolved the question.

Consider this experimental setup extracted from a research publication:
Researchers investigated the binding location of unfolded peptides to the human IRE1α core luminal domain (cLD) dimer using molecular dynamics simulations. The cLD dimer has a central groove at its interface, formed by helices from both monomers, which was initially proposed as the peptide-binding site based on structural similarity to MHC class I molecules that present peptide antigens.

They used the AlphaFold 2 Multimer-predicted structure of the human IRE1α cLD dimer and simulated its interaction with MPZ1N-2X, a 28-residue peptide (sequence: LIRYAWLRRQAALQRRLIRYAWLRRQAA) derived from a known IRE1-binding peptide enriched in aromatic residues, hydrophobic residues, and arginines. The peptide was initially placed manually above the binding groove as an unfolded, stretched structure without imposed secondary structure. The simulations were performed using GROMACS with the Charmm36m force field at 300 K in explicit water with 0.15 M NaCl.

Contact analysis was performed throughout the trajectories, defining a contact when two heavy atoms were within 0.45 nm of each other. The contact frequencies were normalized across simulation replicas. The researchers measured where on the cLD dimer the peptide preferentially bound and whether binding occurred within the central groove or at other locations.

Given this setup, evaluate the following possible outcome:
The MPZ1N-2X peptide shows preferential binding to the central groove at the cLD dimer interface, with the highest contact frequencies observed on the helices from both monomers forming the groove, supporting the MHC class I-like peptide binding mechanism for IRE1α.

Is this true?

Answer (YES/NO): NO